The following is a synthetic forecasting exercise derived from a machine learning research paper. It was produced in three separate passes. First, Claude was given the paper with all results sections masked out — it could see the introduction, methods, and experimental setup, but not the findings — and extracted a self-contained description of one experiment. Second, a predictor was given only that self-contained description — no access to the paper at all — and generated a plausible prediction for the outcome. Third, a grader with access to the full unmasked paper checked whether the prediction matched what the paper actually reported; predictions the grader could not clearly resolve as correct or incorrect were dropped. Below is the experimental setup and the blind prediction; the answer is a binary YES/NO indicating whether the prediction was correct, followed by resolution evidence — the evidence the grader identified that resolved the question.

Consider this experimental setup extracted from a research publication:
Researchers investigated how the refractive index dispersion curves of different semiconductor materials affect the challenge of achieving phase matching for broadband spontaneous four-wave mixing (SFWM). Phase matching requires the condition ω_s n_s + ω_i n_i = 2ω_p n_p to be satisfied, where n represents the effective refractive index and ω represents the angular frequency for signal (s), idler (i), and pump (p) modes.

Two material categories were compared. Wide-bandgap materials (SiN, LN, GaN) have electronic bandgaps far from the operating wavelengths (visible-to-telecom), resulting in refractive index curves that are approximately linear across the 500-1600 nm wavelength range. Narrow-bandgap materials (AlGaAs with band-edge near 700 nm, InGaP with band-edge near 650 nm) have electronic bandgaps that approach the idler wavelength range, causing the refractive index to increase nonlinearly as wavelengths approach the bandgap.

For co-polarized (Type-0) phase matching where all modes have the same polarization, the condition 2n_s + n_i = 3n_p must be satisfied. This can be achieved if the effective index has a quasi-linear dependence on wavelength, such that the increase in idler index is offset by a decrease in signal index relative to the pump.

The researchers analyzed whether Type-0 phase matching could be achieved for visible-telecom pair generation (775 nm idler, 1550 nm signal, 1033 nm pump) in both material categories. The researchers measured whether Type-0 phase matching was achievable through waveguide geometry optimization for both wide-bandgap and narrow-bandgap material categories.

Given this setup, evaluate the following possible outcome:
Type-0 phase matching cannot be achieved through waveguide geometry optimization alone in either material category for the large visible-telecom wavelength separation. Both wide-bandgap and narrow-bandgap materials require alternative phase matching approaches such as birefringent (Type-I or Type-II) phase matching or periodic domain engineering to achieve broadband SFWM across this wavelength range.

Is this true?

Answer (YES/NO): NO